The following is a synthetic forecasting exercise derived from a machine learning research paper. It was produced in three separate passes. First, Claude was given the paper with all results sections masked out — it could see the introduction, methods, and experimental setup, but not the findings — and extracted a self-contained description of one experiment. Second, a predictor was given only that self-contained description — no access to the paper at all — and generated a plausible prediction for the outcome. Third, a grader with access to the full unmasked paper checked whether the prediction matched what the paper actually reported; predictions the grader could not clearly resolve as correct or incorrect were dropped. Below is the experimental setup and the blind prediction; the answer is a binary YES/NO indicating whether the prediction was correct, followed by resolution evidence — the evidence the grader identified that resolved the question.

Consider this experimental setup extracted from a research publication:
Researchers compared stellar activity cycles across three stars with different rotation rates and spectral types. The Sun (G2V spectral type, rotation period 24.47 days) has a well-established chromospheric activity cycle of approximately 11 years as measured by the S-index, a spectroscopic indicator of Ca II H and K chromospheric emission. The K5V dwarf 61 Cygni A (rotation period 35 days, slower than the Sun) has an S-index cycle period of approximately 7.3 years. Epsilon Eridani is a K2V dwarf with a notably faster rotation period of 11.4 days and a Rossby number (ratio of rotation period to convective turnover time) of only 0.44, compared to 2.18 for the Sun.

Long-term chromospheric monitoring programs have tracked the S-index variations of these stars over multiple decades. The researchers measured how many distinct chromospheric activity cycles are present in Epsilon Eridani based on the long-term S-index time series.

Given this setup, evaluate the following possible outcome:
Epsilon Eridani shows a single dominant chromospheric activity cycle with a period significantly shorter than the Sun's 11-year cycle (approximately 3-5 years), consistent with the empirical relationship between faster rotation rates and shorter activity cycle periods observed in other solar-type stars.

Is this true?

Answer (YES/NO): NO